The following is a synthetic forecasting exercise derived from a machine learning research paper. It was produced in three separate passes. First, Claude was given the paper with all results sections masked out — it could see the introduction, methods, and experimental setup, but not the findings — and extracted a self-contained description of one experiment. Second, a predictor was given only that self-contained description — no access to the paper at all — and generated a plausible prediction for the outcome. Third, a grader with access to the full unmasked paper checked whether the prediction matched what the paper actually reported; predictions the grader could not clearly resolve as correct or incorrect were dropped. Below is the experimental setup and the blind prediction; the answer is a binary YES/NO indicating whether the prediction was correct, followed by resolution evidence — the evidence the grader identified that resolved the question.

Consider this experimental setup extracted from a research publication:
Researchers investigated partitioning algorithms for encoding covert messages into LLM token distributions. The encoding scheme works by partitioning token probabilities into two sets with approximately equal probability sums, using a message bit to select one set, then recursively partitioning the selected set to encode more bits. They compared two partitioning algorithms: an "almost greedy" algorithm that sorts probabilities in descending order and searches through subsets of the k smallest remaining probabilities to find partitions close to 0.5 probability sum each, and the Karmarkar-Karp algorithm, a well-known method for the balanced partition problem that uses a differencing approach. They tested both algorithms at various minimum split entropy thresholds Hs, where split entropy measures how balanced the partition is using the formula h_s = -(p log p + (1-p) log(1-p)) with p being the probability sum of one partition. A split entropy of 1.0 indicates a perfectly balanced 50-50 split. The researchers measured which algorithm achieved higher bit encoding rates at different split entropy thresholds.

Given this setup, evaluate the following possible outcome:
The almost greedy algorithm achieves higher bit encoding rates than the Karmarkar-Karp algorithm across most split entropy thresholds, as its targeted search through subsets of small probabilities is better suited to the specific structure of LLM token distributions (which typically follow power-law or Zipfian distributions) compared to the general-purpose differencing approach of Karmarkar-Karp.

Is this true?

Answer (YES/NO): YES